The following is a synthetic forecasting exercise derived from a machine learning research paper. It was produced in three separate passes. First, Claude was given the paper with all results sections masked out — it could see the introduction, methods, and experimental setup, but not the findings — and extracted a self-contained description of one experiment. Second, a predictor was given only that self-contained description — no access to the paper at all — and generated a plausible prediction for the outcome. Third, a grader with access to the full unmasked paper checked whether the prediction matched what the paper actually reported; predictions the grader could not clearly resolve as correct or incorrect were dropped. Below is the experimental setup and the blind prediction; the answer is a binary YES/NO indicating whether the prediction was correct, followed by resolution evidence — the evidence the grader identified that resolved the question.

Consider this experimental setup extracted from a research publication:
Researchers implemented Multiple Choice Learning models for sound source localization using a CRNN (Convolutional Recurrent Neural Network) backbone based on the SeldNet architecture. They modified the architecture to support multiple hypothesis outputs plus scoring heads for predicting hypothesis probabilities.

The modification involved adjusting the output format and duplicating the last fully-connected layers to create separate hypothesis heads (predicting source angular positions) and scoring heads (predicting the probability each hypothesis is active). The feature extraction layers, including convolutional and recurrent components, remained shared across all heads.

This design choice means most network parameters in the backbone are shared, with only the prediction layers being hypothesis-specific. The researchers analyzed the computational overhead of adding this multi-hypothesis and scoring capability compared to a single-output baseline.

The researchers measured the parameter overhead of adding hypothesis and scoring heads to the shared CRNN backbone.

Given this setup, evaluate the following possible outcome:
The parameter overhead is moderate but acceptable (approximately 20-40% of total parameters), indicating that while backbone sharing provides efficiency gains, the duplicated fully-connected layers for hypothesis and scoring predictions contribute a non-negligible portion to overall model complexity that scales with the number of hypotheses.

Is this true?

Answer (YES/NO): NO